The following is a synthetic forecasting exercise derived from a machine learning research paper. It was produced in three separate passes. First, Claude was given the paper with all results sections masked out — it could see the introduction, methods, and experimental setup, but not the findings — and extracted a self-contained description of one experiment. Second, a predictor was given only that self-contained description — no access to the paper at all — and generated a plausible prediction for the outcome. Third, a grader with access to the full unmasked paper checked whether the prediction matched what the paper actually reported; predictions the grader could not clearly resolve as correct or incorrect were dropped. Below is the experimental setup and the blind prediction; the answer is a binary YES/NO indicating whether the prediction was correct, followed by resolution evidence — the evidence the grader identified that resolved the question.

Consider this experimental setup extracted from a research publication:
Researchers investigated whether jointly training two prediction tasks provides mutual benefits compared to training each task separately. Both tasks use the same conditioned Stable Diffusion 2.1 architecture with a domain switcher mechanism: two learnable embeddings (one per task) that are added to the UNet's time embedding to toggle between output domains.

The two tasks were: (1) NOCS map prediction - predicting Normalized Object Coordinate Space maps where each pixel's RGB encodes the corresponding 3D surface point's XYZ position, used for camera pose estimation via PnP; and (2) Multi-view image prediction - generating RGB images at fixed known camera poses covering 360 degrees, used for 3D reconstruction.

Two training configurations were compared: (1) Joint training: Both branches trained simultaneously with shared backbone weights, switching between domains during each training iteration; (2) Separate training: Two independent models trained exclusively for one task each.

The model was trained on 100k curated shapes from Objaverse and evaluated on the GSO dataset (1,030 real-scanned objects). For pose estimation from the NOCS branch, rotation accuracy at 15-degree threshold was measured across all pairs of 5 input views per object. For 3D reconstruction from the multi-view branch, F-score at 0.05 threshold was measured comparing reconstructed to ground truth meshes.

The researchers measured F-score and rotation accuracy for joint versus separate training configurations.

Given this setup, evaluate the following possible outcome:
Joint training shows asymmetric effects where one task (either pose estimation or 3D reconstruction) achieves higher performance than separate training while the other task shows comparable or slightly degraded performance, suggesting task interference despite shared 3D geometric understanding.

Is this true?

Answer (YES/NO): NO